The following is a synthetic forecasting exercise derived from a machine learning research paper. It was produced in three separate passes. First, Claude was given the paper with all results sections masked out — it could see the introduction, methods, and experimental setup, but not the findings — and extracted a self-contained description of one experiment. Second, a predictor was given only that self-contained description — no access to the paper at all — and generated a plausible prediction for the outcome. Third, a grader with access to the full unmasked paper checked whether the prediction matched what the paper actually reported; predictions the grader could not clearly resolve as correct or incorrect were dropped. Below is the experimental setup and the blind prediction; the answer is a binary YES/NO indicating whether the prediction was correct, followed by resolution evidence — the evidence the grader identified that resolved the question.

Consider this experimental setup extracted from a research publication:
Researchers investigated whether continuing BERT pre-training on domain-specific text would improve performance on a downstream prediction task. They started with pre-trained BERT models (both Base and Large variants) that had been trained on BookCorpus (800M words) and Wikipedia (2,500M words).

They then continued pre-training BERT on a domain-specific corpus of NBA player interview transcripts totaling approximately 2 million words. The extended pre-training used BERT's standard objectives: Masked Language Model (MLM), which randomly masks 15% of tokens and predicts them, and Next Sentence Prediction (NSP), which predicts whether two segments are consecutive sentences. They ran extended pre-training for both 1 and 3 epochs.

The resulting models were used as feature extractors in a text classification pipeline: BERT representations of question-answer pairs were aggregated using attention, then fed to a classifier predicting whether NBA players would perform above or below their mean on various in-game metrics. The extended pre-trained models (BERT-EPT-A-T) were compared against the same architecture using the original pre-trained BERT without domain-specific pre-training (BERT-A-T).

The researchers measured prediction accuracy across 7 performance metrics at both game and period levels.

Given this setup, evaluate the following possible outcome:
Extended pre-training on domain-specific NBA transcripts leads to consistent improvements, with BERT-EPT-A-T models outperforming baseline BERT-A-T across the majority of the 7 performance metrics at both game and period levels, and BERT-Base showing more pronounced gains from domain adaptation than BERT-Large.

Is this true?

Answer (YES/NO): NO